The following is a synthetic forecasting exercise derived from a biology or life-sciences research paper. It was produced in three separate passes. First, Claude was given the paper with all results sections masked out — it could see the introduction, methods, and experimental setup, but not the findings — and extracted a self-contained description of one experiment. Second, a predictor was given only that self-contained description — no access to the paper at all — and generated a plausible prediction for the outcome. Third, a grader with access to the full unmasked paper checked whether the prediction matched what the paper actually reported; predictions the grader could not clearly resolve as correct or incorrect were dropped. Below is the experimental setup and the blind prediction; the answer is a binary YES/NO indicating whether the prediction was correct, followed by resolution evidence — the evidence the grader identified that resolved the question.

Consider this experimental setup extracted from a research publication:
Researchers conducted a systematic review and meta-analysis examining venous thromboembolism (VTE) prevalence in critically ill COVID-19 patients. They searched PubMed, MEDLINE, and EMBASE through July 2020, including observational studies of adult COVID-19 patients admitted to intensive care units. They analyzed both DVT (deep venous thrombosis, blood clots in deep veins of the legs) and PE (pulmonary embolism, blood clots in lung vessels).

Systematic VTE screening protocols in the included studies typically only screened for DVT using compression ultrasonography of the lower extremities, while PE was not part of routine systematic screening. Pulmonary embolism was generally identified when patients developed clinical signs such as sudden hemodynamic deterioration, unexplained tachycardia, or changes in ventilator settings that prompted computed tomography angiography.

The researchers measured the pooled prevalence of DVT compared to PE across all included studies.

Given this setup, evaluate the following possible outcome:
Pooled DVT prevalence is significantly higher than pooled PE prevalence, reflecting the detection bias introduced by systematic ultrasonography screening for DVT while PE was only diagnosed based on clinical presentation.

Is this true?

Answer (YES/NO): YES